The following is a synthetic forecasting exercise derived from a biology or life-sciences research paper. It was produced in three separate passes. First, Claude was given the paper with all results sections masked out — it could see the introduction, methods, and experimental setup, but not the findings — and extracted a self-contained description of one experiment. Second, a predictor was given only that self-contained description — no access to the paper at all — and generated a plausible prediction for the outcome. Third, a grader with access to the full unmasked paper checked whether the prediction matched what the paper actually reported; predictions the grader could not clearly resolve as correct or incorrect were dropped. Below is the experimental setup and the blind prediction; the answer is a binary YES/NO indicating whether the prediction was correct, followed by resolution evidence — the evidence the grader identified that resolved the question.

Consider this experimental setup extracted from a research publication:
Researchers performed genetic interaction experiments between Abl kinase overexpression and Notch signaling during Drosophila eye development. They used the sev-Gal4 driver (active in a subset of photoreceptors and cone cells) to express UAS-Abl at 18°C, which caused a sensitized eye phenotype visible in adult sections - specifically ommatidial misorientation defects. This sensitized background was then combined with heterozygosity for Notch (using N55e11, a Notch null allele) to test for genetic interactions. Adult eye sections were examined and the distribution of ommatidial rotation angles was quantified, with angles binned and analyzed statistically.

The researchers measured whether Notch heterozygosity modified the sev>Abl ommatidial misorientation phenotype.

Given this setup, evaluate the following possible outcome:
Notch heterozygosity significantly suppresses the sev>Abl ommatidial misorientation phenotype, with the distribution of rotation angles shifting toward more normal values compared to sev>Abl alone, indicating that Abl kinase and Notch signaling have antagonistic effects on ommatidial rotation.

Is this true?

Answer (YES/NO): NO